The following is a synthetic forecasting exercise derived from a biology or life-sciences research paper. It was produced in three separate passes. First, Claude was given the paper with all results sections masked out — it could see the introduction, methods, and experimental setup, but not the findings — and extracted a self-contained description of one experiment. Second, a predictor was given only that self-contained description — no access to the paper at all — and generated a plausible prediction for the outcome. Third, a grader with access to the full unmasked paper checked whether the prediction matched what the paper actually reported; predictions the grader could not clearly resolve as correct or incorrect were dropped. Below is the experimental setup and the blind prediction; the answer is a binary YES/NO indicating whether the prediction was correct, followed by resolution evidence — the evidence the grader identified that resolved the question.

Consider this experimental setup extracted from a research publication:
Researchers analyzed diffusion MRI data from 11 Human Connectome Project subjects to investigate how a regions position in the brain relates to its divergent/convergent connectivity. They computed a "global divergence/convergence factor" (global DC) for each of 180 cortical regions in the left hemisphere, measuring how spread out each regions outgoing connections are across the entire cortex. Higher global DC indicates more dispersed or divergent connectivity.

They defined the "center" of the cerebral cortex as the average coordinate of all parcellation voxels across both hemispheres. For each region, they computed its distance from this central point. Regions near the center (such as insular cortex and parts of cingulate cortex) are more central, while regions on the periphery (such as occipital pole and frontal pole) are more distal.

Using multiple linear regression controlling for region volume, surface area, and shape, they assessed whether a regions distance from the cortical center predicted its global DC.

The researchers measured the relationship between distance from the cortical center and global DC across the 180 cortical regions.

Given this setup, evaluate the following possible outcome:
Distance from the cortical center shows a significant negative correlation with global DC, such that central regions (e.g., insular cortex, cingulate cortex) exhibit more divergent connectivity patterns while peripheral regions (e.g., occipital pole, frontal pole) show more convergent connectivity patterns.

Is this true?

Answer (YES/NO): YES